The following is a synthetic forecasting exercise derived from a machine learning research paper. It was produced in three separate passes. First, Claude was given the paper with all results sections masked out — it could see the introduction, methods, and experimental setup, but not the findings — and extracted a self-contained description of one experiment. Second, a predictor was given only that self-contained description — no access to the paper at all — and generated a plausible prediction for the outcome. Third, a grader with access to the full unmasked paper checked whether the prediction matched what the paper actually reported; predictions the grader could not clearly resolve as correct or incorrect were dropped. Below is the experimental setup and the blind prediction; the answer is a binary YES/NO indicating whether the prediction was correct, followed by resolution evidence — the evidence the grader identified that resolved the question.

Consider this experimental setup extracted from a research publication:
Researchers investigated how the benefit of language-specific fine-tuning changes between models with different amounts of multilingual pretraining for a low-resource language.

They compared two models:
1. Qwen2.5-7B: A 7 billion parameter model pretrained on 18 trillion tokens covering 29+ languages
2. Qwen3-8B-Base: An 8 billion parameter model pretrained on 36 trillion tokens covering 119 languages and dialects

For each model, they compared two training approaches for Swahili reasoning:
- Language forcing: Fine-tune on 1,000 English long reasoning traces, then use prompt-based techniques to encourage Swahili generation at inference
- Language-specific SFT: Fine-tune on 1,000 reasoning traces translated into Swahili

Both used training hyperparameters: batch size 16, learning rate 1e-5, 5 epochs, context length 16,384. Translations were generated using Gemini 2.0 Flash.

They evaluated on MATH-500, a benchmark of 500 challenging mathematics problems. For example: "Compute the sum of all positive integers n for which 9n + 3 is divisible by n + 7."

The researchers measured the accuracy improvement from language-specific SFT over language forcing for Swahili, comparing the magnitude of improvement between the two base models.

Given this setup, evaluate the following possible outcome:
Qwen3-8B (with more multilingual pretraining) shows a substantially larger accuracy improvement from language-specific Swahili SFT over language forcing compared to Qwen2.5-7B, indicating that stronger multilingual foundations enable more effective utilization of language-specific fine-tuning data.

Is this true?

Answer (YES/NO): NO